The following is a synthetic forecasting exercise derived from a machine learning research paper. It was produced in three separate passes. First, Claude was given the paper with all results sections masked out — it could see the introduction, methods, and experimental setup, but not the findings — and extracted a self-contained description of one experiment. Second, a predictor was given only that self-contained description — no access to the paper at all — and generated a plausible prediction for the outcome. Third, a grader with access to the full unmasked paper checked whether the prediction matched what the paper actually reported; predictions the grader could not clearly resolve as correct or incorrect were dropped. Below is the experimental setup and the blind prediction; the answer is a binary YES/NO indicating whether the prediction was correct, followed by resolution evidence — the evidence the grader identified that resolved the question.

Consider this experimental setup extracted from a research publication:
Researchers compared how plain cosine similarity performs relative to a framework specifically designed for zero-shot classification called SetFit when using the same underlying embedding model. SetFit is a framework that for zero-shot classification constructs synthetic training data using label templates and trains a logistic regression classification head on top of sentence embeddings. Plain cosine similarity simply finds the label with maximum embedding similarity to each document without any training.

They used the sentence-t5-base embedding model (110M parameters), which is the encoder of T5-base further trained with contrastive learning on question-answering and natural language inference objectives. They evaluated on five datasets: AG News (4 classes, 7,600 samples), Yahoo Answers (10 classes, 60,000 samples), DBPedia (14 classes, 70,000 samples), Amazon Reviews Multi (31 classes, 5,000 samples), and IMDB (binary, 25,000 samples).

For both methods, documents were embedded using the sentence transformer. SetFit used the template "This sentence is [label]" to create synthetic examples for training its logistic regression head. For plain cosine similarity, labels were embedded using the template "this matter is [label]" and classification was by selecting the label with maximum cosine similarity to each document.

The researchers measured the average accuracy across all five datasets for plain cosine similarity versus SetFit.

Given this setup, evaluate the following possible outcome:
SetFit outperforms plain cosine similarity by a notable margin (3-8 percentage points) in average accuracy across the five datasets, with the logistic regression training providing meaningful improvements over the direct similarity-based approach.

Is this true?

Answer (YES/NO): NO